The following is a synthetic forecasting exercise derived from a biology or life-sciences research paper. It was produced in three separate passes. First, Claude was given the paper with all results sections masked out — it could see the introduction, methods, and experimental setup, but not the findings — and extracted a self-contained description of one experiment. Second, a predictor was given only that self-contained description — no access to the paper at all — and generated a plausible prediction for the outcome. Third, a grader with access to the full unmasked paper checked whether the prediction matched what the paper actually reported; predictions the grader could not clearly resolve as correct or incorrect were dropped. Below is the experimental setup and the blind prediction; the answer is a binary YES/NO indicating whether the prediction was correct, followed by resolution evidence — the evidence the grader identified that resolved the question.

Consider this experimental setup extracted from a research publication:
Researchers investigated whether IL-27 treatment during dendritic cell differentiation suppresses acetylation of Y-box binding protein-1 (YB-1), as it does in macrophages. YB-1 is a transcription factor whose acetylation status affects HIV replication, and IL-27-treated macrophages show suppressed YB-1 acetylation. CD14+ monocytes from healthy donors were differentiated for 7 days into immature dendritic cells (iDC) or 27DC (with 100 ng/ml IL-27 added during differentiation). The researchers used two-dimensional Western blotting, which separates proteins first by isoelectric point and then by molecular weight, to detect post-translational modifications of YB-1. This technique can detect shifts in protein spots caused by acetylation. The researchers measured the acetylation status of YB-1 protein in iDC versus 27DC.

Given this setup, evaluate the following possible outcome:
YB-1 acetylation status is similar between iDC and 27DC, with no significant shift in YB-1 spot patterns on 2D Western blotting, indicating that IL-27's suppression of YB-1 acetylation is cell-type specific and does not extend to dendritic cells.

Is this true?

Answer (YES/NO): YES